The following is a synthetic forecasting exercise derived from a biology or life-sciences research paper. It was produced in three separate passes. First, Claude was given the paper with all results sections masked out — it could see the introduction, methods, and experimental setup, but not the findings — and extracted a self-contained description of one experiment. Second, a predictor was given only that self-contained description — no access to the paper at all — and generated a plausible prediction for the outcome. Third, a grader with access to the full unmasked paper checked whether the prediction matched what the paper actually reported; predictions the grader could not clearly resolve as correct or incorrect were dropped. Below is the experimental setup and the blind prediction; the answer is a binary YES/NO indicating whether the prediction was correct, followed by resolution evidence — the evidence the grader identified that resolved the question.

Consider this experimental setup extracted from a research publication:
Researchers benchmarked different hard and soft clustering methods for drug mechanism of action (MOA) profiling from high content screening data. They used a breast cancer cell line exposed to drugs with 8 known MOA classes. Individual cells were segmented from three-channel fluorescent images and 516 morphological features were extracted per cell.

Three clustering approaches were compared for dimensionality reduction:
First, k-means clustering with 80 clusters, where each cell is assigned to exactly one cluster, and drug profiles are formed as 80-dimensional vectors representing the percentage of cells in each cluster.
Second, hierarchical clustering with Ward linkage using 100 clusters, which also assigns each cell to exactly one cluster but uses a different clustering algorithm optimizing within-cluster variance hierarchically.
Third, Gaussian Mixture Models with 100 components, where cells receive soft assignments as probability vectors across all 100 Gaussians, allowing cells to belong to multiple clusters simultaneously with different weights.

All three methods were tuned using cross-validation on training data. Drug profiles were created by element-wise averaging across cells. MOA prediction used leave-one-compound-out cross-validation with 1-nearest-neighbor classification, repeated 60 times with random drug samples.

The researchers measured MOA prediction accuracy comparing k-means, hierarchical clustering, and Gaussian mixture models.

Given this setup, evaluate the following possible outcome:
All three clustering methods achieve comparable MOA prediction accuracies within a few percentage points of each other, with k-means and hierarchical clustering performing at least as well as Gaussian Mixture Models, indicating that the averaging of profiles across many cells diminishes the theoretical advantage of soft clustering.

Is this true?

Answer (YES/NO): NO